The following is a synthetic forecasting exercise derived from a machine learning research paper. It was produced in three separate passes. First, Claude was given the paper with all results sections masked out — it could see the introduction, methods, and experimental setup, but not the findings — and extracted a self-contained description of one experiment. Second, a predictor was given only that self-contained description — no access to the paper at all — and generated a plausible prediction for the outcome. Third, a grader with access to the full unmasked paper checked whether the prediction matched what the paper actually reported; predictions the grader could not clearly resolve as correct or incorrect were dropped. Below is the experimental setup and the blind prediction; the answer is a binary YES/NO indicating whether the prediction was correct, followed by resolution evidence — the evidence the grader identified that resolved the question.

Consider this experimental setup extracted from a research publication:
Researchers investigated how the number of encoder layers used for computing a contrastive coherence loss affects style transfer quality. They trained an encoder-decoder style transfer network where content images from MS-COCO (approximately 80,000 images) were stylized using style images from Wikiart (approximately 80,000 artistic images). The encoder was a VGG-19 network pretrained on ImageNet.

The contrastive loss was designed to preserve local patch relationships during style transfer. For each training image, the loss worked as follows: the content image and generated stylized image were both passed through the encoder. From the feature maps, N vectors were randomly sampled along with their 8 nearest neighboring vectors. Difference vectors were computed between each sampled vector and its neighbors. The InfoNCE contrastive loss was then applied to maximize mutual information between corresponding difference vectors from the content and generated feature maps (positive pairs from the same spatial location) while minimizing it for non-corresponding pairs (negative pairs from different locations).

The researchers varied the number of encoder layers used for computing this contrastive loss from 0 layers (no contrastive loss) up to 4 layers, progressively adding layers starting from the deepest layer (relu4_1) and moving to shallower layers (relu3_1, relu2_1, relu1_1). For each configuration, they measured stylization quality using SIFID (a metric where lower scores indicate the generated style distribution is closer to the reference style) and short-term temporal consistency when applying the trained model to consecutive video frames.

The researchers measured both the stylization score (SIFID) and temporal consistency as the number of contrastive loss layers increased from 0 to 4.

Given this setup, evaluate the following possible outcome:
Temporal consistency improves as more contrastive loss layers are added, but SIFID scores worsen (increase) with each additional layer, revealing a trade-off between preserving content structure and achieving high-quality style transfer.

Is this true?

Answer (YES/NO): YES